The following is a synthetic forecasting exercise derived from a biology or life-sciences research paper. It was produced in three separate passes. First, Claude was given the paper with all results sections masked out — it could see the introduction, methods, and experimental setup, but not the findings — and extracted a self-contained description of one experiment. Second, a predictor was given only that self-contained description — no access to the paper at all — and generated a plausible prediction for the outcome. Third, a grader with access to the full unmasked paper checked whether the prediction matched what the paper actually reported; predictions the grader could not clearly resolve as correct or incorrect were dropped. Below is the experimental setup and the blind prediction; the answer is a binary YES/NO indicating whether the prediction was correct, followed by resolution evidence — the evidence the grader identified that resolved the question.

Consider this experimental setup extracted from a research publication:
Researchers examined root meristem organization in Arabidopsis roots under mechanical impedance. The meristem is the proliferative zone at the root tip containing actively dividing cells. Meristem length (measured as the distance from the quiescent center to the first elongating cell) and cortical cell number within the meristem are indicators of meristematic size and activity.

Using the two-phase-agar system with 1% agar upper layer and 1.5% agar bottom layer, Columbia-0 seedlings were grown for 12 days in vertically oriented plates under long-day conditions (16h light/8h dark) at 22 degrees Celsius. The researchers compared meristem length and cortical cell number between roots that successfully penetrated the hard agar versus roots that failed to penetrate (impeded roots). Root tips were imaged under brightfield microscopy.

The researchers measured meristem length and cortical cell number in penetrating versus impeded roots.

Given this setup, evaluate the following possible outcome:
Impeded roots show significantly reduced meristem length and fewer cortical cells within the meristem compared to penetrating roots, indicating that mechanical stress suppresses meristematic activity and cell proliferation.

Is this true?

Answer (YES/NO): NO